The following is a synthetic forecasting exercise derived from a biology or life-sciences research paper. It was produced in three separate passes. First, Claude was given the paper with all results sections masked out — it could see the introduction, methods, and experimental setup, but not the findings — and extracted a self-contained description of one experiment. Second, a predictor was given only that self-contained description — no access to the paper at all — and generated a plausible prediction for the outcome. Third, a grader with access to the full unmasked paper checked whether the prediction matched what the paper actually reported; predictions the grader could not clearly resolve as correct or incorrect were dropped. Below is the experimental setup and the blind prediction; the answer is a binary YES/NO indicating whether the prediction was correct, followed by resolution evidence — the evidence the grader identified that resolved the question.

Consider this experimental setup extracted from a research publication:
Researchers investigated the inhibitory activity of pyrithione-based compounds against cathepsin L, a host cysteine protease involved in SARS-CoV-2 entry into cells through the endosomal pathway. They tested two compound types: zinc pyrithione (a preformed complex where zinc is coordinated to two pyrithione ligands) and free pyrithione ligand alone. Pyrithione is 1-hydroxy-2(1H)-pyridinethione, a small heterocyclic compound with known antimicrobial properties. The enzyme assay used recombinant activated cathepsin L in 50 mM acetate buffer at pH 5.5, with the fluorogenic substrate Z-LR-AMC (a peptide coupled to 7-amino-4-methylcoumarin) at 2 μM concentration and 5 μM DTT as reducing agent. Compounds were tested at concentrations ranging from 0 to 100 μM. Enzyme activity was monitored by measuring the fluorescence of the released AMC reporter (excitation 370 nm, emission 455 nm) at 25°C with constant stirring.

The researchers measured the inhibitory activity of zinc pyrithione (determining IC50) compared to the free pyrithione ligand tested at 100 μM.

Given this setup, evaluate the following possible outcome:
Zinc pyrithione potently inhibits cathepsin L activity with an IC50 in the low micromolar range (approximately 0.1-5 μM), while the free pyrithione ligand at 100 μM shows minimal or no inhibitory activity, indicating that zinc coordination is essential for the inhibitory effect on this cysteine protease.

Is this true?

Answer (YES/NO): YES